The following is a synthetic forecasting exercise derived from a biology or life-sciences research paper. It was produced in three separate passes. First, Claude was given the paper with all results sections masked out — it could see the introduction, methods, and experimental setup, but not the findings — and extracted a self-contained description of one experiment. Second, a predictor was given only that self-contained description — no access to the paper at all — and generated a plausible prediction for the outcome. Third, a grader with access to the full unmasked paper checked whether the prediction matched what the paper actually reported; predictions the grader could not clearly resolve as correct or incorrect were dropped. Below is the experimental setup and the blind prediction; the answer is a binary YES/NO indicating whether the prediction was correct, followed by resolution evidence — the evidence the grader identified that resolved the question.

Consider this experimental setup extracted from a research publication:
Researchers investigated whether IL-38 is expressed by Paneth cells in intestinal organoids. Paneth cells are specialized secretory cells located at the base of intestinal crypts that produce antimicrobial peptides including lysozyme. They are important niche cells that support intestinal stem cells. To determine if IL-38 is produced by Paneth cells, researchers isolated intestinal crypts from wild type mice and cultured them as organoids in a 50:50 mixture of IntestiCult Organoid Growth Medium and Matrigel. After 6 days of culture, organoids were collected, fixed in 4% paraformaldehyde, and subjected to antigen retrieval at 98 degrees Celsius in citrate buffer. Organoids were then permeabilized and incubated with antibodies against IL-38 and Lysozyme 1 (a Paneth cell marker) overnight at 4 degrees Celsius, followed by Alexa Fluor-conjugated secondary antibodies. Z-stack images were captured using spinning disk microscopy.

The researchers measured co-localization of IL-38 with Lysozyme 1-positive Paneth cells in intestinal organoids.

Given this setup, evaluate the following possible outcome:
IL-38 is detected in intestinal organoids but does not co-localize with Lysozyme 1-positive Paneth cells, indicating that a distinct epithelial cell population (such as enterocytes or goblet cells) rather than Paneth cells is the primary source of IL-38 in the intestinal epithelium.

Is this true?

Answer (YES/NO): NO